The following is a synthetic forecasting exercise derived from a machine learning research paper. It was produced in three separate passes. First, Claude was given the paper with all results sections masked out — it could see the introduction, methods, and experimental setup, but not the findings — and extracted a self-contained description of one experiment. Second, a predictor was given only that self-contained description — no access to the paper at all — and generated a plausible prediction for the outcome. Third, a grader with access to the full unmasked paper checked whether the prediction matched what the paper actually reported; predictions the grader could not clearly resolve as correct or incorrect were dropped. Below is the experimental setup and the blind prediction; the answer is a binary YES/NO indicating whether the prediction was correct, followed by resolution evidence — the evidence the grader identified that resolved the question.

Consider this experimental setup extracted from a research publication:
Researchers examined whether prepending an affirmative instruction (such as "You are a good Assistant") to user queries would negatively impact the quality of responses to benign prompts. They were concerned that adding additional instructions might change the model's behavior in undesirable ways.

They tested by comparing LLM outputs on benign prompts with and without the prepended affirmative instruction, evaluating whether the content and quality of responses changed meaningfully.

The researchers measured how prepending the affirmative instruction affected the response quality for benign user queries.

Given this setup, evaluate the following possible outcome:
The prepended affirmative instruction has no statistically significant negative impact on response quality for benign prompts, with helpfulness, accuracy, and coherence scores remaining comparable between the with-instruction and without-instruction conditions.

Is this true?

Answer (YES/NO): NO